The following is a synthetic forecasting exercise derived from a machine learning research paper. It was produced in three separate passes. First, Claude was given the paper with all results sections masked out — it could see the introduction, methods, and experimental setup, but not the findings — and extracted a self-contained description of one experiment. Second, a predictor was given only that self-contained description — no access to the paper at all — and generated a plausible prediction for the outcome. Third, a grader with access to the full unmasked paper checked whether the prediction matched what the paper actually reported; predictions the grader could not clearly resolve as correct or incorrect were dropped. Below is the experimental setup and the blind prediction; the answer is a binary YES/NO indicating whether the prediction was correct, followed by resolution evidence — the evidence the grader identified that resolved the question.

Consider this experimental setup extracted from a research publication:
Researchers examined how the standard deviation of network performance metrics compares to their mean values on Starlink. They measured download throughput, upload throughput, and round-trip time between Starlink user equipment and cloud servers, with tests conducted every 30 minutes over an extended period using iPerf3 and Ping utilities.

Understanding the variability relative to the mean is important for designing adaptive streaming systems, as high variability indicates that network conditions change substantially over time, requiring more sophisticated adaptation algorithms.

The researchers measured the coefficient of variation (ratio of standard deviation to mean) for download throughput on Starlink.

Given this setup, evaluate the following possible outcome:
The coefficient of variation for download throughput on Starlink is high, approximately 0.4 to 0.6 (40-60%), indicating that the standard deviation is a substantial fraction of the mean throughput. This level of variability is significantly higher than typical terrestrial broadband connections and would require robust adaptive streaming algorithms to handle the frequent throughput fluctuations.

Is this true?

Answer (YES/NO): NO